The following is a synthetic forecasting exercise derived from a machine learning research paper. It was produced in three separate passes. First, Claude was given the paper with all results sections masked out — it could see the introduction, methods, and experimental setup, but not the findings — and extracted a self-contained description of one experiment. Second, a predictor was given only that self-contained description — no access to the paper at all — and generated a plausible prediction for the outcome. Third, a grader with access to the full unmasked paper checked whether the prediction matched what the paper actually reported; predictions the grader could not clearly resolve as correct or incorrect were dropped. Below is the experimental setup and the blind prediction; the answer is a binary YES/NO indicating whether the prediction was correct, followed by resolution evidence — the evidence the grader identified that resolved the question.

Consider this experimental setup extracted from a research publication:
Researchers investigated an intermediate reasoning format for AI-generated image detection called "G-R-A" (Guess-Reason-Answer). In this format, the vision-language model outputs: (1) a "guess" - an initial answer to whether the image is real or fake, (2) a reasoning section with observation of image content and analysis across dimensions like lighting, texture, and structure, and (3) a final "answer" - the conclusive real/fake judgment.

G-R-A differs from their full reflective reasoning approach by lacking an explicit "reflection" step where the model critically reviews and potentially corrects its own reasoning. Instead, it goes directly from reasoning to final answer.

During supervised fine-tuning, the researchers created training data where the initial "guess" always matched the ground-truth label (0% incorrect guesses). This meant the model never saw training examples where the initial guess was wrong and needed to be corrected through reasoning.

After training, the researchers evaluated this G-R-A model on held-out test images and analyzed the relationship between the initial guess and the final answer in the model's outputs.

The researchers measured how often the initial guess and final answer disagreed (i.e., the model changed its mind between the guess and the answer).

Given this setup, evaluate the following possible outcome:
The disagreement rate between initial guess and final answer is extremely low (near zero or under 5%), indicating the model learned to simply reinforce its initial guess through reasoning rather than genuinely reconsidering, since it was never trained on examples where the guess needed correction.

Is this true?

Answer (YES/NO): YES